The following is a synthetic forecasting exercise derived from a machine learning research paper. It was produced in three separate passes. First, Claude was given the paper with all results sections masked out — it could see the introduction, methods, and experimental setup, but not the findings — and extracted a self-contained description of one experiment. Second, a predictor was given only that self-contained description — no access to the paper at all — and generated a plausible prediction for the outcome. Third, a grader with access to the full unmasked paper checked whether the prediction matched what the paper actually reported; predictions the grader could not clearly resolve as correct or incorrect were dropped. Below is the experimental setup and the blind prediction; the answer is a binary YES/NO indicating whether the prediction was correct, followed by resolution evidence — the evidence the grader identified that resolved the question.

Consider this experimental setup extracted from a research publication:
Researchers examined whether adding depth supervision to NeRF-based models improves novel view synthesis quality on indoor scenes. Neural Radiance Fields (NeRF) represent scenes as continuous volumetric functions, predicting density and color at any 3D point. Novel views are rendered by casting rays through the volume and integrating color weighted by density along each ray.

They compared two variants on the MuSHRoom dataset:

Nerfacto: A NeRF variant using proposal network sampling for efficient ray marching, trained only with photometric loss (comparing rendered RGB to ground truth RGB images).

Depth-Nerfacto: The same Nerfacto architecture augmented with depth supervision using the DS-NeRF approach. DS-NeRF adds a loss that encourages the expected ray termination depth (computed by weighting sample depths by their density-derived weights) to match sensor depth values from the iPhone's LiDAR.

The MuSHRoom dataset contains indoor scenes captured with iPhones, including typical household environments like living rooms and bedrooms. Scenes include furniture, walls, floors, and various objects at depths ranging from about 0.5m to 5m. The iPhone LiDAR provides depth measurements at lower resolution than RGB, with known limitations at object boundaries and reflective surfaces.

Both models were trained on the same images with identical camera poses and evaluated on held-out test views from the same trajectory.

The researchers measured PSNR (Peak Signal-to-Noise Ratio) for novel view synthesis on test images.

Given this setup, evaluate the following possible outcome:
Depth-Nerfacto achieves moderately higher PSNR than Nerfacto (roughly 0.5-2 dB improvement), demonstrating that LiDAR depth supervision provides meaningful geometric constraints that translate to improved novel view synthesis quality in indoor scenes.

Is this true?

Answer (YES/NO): NO